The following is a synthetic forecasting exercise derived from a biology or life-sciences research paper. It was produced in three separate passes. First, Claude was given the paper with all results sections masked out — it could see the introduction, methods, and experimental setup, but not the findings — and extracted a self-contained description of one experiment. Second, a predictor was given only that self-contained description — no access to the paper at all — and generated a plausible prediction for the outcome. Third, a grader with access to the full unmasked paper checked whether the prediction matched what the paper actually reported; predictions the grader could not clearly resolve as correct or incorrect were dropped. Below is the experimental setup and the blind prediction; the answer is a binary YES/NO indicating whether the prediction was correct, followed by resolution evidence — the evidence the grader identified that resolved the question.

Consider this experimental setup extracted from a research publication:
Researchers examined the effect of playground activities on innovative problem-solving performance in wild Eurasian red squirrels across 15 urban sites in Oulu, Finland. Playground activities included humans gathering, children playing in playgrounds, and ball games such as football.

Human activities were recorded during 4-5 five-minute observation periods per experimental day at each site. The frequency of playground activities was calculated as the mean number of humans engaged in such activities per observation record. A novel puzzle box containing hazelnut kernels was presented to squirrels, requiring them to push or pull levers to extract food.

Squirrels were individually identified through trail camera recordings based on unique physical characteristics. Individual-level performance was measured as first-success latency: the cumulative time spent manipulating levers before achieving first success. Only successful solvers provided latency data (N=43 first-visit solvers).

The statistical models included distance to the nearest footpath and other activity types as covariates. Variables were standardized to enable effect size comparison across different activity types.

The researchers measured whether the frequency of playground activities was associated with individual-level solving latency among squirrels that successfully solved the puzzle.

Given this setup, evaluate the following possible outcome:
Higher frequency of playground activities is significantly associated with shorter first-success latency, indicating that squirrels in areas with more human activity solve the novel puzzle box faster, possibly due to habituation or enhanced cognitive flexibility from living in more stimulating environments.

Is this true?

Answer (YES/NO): NO